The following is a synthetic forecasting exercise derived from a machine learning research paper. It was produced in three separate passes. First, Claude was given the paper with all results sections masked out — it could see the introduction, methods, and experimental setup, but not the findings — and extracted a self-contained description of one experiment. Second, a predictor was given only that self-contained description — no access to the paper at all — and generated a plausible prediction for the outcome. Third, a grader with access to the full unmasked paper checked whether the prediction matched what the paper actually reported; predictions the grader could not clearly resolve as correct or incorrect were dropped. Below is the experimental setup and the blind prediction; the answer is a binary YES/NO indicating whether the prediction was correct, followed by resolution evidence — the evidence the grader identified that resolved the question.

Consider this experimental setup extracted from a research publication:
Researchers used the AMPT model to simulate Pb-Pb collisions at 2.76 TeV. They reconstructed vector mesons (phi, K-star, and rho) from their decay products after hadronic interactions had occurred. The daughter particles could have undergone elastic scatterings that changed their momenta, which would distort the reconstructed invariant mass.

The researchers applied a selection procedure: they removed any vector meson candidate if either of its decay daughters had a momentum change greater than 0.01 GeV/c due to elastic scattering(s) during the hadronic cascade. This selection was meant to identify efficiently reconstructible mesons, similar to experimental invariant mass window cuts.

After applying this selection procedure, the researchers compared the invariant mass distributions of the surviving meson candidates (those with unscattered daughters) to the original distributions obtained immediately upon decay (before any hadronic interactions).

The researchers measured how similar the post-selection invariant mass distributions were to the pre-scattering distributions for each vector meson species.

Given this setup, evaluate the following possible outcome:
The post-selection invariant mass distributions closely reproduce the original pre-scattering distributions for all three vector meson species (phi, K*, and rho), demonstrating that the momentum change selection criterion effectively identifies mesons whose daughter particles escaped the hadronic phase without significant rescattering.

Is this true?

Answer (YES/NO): YES